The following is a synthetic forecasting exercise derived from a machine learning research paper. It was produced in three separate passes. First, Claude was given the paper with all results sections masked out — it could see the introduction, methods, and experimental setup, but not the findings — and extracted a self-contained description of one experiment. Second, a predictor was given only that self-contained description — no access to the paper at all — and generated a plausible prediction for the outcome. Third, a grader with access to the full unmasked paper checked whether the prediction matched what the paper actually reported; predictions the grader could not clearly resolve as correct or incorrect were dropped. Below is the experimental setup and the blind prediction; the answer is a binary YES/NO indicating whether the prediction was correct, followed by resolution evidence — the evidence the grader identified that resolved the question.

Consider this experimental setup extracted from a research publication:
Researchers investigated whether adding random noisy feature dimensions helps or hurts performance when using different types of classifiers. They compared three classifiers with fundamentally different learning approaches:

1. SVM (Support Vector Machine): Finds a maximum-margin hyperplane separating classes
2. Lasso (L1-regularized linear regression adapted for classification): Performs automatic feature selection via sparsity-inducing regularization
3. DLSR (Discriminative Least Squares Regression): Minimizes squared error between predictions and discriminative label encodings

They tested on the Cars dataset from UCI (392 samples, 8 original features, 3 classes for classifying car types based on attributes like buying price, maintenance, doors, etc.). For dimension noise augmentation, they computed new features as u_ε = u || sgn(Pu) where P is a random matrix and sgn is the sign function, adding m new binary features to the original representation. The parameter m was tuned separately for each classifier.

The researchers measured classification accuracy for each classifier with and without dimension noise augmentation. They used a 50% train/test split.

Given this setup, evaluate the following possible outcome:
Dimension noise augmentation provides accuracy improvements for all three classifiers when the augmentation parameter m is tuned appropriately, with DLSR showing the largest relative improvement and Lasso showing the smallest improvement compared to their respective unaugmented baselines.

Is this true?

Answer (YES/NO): NO